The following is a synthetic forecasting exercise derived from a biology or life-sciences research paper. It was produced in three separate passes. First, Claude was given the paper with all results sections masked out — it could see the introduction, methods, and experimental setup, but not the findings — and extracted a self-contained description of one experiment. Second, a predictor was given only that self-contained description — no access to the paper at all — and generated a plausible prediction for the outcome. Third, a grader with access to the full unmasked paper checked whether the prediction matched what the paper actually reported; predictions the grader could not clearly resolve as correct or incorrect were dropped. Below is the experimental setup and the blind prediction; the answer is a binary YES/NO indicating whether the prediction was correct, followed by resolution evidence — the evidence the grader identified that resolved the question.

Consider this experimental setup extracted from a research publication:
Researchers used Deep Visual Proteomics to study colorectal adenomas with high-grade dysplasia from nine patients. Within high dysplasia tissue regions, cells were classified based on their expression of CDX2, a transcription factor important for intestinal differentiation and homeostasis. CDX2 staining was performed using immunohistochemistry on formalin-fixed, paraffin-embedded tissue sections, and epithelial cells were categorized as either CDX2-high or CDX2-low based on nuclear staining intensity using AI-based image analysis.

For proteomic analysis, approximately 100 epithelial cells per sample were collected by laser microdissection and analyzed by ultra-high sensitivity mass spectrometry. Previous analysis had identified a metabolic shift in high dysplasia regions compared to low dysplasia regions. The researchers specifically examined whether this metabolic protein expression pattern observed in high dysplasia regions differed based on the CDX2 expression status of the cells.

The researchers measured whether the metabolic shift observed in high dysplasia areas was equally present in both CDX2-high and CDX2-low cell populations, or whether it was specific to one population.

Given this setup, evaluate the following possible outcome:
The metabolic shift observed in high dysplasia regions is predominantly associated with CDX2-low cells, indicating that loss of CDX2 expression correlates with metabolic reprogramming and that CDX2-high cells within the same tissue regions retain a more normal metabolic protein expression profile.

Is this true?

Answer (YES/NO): NO